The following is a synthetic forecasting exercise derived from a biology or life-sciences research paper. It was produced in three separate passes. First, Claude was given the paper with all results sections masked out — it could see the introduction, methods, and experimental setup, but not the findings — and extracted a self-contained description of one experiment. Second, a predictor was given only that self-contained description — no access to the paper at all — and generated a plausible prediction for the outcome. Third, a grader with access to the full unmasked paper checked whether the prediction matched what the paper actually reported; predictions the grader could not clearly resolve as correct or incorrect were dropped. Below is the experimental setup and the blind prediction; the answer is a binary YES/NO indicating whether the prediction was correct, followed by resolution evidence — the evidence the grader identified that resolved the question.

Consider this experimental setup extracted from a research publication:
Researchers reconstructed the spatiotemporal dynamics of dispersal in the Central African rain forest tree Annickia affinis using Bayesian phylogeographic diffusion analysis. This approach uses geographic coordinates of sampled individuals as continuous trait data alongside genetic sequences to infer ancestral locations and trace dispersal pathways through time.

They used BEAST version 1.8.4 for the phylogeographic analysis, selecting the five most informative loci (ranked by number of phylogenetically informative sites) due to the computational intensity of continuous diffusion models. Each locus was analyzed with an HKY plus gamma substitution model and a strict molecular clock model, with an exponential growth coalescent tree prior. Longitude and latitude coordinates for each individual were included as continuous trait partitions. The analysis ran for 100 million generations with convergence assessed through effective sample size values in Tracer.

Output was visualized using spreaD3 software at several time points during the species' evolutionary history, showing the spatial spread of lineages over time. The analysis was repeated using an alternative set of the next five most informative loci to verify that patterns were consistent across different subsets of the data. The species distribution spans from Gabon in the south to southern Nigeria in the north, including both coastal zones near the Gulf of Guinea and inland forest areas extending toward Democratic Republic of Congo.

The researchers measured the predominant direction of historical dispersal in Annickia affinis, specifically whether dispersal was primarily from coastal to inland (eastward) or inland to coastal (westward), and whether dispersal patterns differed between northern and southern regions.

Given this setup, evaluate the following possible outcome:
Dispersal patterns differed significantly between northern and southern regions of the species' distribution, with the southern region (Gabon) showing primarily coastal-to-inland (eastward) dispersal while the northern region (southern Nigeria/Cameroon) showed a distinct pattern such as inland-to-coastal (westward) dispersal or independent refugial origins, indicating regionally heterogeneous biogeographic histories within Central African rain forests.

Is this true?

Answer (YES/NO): NO